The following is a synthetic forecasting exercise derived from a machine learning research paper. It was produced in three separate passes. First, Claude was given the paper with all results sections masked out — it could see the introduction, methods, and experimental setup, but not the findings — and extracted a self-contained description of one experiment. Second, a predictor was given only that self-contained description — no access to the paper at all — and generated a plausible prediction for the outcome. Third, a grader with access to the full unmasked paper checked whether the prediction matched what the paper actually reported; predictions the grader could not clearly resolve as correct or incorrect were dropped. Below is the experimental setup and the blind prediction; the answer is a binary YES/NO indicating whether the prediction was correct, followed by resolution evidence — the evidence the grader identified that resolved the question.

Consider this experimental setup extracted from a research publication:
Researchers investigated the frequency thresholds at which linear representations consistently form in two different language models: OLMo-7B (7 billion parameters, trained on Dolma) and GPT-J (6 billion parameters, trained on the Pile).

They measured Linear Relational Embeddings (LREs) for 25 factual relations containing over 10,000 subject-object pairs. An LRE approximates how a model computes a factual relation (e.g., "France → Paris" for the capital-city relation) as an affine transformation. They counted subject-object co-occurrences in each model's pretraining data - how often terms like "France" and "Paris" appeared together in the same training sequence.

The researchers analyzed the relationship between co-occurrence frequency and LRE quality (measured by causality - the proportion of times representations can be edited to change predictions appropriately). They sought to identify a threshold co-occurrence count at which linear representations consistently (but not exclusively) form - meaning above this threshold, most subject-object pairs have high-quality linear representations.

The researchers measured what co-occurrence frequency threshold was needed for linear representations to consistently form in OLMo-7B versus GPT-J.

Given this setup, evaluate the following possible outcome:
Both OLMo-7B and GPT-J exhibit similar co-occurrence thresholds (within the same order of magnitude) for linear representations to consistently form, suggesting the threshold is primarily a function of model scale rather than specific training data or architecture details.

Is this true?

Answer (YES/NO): NO